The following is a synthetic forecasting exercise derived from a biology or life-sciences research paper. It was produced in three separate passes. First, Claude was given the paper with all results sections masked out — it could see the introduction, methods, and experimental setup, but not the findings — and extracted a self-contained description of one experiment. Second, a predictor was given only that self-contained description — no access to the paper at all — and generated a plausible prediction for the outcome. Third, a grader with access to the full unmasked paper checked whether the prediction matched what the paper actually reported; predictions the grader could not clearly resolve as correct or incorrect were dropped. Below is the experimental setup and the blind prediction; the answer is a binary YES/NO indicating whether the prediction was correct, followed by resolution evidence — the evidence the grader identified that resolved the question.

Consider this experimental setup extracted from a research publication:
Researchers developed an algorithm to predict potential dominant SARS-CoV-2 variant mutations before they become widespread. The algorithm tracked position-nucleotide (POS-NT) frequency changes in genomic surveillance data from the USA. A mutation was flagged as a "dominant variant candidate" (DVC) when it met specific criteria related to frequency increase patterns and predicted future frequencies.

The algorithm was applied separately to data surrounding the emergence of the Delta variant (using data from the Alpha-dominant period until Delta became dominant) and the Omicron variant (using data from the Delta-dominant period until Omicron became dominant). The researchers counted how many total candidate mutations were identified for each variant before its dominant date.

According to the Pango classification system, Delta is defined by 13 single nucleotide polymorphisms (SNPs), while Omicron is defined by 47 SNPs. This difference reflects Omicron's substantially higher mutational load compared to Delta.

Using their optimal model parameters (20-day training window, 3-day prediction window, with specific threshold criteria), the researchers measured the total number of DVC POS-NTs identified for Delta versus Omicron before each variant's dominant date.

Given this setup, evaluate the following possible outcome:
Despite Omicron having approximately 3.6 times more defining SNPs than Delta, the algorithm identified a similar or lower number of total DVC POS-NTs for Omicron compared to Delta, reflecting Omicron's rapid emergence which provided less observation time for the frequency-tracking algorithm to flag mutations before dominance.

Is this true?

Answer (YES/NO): NO